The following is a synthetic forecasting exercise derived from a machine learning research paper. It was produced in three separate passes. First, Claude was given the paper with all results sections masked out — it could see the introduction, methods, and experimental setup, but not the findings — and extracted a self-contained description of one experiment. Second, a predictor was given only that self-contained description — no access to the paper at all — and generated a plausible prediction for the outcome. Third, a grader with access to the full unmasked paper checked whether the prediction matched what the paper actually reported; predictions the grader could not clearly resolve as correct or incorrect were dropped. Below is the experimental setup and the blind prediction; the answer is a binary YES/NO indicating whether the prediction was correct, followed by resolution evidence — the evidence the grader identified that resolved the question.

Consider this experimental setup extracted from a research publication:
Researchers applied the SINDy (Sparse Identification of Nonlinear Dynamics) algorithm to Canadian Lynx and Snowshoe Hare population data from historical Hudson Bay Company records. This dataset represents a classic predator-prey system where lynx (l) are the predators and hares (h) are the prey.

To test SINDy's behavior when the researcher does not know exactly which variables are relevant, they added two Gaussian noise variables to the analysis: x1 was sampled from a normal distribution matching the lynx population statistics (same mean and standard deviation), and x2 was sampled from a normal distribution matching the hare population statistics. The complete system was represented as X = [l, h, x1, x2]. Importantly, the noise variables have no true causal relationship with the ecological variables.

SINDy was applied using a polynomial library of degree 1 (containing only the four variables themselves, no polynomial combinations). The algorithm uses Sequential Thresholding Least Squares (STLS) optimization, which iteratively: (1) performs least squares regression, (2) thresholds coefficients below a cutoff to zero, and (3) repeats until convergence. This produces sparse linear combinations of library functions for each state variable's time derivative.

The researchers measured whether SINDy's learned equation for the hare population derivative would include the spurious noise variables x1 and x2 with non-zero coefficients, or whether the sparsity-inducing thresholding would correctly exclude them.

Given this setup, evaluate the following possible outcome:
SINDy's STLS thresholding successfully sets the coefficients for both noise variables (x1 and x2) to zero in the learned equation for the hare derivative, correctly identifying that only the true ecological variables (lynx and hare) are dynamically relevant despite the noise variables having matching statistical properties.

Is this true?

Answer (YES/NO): NO